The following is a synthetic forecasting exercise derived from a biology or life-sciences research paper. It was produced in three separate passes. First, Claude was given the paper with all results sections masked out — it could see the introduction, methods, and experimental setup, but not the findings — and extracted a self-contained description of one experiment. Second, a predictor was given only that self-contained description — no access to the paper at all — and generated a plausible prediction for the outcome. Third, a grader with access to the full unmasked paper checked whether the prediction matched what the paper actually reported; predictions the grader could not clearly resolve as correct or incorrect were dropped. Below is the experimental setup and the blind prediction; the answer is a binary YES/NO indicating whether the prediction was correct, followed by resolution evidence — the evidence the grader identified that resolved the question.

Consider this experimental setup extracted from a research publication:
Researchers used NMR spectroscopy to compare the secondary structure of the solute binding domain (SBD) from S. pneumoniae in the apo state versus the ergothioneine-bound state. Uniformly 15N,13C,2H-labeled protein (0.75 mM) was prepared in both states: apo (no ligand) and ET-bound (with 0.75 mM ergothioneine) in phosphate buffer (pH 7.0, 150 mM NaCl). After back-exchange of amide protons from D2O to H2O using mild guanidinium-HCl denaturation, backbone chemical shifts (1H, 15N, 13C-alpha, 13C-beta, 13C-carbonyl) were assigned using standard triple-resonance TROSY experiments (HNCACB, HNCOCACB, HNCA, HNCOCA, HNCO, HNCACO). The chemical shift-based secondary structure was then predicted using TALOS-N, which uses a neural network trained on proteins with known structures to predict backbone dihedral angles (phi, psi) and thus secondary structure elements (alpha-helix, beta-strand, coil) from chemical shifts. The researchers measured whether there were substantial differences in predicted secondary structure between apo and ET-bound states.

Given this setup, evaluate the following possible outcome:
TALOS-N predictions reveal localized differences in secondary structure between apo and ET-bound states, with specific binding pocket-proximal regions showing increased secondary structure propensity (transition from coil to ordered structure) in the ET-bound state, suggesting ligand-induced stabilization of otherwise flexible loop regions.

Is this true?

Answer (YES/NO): NO